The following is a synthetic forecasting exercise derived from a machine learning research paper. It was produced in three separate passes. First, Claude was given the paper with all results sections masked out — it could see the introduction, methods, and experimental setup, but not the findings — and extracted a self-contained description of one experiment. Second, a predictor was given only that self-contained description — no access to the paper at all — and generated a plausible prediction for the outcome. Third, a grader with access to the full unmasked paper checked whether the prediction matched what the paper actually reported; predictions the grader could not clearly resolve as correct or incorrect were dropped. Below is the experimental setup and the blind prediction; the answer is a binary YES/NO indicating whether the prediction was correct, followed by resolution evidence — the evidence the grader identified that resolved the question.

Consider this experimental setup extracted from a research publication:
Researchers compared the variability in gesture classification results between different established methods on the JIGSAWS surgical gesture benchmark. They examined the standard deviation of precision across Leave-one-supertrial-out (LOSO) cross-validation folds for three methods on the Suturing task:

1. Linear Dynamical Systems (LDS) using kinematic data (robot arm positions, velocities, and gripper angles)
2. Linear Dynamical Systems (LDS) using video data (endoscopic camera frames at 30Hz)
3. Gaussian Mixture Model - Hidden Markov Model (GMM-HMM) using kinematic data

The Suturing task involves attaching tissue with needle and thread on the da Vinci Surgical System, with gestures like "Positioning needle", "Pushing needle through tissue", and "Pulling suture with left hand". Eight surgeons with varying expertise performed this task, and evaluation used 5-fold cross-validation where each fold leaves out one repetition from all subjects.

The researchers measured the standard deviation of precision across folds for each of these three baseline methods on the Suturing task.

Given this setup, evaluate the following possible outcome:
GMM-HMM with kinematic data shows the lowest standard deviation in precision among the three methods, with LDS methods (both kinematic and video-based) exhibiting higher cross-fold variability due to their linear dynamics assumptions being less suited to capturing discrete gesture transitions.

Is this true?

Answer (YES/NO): NO